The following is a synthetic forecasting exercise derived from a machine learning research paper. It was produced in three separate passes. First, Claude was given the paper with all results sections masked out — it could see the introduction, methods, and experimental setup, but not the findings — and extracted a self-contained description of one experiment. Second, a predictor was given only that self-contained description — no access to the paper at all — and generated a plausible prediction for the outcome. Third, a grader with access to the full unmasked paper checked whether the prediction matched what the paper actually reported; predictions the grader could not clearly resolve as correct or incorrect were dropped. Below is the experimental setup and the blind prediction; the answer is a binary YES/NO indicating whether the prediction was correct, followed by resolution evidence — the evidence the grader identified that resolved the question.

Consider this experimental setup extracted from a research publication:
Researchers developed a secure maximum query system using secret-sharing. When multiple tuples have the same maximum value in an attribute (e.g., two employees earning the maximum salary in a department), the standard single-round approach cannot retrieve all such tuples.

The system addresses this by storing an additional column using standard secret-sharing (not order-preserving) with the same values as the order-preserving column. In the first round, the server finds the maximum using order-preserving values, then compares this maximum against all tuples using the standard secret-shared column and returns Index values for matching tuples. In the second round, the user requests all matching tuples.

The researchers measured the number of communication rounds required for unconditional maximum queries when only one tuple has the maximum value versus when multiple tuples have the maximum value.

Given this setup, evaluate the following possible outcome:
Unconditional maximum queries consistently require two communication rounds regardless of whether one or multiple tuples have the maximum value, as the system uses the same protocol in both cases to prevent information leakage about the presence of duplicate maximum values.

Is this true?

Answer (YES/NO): NO